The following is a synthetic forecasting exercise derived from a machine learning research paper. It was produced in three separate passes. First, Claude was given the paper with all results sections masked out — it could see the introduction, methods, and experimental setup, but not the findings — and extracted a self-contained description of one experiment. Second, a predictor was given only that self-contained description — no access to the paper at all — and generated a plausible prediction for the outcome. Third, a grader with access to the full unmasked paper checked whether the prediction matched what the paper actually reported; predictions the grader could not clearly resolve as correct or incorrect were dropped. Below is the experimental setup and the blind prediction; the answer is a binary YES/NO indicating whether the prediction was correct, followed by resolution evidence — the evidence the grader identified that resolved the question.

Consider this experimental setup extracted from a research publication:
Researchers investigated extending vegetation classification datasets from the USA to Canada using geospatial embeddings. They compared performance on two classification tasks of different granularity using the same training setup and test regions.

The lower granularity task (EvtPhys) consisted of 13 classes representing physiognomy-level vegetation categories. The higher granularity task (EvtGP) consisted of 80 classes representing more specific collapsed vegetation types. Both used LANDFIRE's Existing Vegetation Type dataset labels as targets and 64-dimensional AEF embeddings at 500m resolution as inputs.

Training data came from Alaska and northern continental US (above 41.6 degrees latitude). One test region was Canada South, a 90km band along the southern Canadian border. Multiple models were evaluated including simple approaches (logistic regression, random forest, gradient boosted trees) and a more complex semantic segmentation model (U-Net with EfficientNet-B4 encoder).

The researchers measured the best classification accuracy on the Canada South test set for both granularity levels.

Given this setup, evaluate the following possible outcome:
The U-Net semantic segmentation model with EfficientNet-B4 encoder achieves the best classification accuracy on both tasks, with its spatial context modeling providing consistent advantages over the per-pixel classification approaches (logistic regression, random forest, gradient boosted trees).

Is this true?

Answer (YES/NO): NO